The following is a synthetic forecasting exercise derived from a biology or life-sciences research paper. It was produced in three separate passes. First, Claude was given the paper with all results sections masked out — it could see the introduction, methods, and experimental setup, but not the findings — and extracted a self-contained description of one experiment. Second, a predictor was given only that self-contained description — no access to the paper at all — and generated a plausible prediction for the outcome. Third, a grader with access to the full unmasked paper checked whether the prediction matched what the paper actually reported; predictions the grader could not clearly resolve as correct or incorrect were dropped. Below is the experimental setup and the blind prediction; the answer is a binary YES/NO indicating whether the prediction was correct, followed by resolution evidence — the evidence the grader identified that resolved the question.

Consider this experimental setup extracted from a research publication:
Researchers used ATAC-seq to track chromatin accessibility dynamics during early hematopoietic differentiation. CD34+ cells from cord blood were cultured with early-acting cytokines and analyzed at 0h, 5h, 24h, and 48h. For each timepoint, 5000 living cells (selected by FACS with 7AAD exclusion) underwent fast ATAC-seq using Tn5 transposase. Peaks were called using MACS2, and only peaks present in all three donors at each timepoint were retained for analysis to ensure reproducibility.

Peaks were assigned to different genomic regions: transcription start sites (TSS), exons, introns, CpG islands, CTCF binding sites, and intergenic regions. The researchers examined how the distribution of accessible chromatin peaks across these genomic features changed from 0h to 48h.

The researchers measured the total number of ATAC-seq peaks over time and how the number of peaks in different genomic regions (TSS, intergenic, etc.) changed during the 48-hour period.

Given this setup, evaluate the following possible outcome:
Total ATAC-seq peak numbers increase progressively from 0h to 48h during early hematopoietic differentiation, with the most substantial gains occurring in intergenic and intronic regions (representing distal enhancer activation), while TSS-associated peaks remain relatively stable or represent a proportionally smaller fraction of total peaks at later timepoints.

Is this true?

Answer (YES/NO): NO